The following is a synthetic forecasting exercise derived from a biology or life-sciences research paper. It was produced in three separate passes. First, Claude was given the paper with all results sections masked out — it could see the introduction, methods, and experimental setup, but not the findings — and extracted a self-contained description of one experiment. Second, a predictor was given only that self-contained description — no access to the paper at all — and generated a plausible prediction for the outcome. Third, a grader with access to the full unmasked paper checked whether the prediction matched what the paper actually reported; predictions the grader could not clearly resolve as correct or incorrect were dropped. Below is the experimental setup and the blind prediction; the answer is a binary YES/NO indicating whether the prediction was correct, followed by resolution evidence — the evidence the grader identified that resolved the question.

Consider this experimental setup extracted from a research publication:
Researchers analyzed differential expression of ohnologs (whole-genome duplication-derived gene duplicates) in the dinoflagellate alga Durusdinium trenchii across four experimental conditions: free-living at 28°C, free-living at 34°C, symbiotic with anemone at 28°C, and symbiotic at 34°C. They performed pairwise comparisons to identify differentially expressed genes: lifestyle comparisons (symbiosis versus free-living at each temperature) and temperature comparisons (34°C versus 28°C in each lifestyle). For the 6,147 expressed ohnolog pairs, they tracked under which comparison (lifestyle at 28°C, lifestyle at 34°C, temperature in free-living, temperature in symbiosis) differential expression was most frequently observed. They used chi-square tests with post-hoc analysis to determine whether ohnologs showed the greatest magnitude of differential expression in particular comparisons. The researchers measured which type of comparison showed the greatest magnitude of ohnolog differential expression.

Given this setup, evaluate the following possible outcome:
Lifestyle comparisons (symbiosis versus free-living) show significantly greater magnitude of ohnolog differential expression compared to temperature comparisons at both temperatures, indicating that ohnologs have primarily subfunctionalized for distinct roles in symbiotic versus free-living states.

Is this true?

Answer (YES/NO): NO